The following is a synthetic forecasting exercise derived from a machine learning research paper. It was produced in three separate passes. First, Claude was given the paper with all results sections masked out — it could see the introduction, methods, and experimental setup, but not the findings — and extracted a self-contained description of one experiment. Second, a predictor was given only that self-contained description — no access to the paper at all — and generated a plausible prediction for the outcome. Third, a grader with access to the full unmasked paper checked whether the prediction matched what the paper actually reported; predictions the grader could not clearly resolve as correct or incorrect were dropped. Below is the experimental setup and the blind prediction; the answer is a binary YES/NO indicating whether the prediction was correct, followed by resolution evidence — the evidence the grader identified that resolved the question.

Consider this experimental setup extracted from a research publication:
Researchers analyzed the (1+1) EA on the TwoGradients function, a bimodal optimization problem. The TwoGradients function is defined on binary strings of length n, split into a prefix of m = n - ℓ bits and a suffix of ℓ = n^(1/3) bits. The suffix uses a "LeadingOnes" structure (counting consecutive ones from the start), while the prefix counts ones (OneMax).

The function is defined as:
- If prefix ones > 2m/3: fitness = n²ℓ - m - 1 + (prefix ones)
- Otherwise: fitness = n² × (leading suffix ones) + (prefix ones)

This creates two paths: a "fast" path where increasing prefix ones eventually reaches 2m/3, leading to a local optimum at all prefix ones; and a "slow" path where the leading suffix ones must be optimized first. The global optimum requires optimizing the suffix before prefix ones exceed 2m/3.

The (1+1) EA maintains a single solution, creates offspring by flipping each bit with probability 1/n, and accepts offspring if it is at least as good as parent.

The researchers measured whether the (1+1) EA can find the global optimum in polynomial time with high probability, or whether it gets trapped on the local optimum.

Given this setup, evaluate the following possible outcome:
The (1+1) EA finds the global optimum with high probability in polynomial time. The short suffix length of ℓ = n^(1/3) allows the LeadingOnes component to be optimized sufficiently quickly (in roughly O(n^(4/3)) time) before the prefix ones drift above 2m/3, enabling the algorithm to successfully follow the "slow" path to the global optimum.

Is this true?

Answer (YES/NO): NO